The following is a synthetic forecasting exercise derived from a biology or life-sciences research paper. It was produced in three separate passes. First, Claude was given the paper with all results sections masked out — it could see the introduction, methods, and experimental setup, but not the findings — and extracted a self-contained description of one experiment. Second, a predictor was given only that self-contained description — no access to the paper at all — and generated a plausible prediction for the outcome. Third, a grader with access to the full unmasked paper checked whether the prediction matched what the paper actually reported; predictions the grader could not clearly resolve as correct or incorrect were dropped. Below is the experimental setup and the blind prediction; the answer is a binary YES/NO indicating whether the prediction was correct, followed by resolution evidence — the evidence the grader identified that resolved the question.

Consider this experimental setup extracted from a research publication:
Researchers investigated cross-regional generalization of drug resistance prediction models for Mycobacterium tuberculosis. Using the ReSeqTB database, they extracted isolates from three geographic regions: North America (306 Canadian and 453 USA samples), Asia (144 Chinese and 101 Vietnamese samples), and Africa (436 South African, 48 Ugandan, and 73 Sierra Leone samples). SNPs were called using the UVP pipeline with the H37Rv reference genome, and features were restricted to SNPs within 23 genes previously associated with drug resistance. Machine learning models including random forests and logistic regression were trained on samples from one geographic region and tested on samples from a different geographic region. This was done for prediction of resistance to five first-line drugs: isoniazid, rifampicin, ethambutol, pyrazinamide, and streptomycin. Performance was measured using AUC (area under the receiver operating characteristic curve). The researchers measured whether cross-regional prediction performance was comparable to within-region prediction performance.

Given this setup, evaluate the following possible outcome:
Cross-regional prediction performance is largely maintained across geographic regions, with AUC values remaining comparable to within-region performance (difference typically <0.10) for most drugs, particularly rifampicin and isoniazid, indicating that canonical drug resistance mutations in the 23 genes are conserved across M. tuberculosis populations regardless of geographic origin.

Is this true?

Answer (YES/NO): NO